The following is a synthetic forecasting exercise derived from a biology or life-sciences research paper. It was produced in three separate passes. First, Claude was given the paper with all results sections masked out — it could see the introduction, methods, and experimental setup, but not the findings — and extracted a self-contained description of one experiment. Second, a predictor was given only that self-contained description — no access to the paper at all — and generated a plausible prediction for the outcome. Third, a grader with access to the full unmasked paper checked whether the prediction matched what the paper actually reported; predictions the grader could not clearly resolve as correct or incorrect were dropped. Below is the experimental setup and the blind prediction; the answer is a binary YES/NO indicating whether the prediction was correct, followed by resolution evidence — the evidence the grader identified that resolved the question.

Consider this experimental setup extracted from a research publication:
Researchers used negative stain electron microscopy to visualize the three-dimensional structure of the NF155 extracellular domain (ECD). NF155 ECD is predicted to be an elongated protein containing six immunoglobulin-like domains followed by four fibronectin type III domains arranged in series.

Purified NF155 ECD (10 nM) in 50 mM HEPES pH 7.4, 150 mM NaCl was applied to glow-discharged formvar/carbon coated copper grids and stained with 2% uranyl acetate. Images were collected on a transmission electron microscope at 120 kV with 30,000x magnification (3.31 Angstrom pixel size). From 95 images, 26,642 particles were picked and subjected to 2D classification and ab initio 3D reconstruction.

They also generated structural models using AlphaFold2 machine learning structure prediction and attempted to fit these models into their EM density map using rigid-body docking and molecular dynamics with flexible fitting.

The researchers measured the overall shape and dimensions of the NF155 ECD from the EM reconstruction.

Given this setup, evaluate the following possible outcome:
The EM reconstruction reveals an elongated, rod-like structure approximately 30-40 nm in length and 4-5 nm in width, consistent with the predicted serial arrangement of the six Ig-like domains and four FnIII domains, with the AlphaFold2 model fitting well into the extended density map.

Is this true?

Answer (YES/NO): NO